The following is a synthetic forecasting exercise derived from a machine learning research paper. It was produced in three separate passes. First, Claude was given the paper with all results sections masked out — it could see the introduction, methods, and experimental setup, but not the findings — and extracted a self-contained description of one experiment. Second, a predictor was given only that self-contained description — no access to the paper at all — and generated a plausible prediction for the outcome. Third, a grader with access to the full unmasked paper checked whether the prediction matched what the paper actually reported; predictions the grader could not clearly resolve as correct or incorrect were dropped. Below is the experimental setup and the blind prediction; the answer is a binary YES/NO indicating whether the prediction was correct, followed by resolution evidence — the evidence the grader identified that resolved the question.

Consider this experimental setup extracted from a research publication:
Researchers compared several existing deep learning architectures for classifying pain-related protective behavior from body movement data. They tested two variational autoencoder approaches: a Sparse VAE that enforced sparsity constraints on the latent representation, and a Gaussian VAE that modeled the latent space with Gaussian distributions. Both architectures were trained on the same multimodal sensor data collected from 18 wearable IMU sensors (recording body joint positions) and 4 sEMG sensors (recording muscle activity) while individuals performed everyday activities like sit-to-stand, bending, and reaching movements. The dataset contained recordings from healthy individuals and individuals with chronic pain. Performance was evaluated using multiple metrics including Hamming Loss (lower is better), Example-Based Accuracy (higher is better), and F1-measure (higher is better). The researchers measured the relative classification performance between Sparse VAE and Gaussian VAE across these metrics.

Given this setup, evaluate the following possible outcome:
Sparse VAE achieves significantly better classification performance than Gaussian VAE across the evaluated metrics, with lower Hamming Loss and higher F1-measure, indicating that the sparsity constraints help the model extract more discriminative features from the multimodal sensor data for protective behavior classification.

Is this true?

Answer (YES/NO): YES